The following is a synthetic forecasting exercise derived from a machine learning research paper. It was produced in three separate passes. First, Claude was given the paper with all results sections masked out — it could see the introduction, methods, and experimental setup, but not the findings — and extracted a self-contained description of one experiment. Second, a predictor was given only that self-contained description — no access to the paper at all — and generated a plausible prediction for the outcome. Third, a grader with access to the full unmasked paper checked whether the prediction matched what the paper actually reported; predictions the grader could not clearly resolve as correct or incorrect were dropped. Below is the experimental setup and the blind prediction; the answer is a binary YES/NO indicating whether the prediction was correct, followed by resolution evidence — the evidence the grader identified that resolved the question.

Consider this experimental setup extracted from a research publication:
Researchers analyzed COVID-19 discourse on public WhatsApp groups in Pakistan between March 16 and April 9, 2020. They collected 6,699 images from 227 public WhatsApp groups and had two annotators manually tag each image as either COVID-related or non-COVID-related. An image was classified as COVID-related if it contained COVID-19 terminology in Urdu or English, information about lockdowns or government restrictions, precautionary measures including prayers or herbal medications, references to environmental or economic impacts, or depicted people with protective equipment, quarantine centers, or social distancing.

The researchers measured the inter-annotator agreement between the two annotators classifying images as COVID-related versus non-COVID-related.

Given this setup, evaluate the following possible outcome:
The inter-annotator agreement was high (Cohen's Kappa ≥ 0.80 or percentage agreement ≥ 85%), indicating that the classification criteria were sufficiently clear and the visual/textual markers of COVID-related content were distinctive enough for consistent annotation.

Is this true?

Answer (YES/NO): YES